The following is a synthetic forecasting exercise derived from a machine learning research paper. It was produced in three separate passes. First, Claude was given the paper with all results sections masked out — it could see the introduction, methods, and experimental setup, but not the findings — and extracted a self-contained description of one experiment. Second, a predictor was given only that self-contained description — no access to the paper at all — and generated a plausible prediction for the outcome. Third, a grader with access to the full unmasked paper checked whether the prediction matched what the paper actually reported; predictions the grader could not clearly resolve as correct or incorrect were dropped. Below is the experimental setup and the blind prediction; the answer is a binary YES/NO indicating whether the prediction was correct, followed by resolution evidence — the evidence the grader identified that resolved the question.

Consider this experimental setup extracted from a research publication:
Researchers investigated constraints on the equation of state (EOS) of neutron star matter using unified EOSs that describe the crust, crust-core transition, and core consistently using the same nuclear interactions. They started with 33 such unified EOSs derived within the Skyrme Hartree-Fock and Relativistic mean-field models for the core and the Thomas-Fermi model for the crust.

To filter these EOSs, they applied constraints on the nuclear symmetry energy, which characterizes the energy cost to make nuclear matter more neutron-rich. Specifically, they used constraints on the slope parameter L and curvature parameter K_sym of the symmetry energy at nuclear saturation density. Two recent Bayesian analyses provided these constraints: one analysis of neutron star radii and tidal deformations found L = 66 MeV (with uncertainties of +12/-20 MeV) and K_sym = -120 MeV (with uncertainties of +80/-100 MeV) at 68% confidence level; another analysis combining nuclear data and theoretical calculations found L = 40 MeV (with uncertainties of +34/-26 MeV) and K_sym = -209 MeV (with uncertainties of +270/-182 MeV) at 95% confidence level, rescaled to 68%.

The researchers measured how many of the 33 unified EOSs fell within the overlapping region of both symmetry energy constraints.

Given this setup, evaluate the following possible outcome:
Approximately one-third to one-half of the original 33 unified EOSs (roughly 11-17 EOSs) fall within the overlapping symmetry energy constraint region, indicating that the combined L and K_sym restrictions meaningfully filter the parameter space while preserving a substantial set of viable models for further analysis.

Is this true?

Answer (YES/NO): NO